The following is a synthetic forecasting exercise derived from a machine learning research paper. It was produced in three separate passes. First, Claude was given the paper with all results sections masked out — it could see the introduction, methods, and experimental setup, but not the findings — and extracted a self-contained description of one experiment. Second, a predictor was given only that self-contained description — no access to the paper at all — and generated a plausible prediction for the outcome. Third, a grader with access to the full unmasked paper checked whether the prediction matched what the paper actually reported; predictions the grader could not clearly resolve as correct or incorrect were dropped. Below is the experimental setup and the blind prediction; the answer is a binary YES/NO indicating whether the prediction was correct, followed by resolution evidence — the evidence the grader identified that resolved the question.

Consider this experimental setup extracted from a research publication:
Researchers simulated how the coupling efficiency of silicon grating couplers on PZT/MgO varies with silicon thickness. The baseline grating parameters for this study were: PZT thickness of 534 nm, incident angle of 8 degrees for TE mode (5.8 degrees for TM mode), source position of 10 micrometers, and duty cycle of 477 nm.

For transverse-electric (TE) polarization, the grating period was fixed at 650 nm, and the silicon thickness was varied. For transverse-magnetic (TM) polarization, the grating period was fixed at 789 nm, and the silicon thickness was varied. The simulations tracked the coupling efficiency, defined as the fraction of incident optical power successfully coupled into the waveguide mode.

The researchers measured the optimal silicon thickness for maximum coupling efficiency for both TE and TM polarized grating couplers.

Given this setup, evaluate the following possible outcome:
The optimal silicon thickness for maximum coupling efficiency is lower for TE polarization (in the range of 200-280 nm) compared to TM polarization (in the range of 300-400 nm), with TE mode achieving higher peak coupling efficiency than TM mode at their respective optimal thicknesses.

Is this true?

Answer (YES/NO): NO